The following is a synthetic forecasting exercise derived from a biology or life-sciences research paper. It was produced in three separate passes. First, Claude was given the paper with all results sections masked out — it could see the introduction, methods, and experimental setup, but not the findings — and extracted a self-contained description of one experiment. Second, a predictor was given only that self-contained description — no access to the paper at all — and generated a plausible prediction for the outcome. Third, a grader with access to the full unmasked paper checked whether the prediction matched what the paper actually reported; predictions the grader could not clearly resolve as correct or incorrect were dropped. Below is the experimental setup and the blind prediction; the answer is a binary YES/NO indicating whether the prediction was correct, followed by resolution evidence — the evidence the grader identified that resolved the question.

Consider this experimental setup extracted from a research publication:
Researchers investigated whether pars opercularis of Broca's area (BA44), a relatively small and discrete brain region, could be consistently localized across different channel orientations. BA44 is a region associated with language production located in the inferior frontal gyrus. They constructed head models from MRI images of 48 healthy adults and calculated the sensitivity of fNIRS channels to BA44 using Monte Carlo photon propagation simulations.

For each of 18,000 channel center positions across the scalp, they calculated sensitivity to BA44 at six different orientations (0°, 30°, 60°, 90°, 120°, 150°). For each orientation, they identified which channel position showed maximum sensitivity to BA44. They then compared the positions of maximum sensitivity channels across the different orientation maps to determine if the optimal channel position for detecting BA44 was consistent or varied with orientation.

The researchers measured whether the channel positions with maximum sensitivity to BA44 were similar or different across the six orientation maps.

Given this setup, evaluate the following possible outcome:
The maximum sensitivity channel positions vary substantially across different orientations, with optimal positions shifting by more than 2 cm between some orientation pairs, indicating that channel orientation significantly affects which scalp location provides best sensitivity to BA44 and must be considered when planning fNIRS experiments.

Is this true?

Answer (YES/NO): NO